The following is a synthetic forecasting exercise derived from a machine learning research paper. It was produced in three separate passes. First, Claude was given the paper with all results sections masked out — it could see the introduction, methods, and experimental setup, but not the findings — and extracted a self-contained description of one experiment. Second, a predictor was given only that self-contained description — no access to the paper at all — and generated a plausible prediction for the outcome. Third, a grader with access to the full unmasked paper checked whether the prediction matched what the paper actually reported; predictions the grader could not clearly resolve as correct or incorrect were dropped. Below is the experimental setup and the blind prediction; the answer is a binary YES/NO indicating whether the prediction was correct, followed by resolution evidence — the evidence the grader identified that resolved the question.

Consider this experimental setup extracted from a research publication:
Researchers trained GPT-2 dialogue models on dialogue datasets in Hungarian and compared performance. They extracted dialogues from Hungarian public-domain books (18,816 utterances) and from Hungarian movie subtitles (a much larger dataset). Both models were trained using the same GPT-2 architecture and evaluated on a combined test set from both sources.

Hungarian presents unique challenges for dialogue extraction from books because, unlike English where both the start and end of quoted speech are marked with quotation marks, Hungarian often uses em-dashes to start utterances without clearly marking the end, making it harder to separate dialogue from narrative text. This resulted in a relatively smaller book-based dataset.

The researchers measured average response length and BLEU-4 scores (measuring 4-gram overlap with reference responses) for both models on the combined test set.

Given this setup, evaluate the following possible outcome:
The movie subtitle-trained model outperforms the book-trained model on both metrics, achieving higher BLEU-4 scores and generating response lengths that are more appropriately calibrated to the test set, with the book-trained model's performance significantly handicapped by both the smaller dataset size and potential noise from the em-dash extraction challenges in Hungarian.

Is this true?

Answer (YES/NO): YES